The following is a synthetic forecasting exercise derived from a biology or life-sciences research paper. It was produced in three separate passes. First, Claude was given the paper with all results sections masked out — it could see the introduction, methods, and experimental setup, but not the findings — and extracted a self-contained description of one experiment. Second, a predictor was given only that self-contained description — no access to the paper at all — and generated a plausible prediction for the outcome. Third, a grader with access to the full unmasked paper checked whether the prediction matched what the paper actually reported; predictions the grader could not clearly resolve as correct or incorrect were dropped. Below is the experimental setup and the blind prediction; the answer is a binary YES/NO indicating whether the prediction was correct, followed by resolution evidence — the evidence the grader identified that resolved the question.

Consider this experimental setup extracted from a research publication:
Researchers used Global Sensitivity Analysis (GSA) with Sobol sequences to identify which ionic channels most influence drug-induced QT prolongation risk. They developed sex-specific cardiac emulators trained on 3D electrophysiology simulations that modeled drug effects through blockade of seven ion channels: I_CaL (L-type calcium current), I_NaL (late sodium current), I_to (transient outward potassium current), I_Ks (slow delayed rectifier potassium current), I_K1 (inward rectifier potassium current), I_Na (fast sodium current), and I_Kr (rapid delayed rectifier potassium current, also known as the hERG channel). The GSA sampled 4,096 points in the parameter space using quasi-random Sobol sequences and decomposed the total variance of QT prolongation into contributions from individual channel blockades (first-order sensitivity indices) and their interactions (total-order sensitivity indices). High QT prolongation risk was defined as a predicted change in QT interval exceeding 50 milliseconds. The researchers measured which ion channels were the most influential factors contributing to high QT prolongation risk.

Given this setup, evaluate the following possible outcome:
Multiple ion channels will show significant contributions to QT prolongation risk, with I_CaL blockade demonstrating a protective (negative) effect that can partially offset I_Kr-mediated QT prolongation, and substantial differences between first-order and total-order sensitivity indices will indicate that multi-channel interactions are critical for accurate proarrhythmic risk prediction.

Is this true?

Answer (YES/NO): NO